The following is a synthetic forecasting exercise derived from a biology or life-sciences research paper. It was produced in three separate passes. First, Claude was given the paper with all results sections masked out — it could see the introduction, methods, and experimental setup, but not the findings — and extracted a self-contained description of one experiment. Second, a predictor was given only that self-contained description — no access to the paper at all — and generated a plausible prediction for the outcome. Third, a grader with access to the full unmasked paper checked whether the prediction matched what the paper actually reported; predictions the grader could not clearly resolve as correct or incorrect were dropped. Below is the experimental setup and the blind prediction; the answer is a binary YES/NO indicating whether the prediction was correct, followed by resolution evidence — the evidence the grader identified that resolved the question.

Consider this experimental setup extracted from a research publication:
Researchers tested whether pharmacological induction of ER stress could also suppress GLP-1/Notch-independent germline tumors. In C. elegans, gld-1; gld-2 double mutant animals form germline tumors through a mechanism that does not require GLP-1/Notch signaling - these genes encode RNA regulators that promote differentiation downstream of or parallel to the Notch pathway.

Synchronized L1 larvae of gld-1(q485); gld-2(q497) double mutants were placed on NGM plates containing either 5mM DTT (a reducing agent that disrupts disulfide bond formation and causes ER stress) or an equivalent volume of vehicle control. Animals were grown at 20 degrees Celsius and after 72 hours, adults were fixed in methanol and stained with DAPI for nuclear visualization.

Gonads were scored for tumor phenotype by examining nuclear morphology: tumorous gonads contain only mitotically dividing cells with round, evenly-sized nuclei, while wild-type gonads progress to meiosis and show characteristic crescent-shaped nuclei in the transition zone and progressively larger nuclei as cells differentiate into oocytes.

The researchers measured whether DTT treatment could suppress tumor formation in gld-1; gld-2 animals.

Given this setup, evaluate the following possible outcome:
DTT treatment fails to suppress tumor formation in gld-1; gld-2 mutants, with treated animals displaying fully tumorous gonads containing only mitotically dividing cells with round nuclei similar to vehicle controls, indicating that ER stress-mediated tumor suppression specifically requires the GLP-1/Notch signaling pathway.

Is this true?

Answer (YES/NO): YES